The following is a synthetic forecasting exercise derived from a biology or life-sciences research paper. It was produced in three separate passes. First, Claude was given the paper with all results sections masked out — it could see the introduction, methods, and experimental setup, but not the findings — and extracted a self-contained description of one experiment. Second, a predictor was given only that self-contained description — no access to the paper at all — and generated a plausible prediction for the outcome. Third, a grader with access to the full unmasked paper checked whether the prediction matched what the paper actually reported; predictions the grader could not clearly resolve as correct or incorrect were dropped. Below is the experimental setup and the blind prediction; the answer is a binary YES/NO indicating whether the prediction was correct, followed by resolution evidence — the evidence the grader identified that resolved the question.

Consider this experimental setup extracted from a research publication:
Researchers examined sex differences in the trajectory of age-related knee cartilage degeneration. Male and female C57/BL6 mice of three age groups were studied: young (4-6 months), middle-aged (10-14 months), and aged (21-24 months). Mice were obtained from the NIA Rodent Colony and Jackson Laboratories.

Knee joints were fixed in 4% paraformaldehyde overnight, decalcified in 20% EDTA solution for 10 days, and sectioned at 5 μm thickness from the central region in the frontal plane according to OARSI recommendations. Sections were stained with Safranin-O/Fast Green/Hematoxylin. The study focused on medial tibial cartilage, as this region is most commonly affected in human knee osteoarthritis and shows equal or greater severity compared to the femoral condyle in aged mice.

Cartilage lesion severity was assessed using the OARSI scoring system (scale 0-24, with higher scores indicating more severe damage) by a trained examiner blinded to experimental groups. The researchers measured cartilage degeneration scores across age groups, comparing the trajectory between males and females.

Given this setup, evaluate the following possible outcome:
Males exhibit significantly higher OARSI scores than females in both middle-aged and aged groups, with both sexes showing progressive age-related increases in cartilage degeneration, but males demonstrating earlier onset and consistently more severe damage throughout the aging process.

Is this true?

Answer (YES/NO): YES